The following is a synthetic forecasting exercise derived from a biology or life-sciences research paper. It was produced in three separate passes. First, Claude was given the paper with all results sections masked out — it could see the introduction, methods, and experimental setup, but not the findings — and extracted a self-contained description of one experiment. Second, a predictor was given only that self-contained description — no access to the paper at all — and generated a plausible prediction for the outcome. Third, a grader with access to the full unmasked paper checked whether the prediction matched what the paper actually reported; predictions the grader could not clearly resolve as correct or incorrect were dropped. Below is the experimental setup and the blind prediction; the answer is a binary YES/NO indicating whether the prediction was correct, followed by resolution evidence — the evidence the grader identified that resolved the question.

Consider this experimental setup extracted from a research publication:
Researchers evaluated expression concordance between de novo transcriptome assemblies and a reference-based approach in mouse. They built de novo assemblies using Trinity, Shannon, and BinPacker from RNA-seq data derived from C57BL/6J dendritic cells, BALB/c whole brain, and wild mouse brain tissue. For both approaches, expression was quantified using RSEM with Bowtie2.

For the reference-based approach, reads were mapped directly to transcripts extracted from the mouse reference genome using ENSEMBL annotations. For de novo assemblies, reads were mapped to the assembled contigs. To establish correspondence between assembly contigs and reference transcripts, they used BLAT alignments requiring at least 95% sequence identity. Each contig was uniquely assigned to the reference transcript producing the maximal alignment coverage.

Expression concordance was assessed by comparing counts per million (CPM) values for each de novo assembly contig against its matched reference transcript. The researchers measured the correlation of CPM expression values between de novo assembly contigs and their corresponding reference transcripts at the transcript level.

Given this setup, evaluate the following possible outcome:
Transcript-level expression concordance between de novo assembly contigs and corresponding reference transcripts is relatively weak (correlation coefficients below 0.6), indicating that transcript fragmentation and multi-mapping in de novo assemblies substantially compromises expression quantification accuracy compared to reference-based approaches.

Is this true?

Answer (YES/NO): YES